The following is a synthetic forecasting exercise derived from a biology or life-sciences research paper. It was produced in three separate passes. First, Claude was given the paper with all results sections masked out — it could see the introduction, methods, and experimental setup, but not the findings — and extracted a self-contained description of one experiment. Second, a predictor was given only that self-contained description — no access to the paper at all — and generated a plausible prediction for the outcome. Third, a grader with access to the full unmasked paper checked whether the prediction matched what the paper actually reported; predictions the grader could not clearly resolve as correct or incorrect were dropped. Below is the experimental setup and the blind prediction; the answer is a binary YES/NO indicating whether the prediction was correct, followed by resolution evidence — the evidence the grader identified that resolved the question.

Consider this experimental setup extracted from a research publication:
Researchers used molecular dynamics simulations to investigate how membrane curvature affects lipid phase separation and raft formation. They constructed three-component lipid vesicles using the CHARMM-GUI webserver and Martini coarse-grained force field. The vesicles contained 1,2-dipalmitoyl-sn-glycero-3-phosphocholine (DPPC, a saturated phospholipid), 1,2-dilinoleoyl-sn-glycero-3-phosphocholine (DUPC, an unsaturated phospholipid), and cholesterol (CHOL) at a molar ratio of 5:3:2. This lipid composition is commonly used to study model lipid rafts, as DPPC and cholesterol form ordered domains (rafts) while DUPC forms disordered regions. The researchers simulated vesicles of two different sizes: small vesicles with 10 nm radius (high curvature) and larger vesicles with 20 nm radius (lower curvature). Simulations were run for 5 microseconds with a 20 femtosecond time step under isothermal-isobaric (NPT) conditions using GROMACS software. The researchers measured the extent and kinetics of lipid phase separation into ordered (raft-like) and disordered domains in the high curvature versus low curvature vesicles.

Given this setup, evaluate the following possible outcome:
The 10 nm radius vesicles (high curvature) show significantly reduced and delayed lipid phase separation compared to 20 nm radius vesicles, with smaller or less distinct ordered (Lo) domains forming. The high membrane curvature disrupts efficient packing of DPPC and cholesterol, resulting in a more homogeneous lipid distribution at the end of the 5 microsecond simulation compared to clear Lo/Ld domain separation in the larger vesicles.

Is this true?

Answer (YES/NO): NO